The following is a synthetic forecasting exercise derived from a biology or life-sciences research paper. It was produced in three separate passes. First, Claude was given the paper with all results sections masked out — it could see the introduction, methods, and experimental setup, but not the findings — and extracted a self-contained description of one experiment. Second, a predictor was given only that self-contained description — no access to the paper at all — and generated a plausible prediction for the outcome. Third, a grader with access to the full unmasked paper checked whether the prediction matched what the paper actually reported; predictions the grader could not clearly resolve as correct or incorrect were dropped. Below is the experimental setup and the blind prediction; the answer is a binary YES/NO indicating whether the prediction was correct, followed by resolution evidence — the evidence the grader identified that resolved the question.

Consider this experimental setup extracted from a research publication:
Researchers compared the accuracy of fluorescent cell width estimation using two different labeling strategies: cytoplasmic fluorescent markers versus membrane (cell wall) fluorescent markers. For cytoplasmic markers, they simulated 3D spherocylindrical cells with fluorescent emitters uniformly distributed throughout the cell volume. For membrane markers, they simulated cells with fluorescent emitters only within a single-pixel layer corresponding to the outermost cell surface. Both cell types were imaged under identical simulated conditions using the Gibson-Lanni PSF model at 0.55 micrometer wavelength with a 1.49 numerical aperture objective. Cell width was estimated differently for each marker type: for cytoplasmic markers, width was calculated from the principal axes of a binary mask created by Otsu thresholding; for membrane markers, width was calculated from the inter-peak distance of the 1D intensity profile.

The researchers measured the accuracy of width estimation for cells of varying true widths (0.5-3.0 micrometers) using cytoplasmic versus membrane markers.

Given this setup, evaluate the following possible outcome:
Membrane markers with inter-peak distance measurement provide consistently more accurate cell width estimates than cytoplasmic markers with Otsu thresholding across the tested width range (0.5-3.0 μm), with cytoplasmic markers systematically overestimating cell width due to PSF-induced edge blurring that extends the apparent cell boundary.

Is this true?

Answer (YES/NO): NO